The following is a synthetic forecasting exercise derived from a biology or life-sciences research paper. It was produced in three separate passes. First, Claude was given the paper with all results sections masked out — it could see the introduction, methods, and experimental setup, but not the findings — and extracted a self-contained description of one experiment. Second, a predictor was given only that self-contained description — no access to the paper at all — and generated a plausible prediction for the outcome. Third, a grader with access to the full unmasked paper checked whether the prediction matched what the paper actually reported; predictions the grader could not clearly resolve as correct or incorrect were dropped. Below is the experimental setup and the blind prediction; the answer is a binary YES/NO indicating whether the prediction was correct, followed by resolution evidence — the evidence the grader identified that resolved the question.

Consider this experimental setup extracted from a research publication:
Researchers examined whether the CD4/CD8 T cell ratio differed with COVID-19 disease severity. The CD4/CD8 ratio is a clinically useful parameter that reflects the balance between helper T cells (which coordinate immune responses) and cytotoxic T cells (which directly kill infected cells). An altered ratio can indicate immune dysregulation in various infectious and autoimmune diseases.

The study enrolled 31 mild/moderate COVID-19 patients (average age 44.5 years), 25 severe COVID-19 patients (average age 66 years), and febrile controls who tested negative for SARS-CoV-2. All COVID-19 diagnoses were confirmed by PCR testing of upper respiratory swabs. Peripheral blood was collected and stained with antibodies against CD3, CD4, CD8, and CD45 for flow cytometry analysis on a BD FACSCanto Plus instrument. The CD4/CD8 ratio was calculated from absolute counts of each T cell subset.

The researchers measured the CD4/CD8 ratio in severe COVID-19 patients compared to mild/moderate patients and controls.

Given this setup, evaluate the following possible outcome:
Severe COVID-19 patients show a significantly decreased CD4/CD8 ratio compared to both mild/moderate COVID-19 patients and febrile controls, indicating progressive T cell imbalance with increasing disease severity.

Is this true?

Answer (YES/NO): NO